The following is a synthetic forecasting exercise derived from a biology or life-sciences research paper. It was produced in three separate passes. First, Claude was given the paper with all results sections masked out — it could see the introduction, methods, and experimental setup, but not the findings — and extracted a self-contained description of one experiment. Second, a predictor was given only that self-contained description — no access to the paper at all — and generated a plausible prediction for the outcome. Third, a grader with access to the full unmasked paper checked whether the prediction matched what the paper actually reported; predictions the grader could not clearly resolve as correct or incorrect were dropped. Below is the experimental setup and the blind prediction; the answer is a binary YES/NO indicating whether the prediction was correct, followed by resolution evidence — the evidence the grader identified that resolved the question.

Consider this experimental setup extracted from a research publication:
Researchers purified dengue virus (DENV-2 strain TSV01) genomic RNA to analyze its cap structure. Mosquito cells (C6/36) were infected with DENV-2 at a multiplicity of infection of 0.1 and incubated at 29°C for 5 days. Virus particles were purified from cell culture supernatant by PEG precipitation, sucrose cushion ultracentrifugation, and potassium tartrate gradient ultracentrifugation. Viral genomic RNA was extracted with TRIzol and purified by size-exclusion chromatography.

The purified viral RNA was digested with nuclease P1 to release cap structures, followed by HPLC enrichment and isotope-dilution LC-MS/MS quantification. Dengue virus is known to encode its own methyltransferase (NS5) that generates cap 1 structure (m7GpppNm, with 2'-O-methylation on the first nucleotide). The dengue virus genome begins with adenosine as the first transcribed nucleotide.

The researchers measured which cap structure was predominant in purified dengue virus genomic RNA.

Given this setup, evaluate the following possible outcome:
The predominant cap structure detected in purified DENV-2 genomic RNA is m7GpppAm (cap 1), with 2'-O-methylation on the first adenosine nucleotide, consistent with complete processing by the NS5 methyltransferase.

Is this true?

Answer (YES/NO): NO